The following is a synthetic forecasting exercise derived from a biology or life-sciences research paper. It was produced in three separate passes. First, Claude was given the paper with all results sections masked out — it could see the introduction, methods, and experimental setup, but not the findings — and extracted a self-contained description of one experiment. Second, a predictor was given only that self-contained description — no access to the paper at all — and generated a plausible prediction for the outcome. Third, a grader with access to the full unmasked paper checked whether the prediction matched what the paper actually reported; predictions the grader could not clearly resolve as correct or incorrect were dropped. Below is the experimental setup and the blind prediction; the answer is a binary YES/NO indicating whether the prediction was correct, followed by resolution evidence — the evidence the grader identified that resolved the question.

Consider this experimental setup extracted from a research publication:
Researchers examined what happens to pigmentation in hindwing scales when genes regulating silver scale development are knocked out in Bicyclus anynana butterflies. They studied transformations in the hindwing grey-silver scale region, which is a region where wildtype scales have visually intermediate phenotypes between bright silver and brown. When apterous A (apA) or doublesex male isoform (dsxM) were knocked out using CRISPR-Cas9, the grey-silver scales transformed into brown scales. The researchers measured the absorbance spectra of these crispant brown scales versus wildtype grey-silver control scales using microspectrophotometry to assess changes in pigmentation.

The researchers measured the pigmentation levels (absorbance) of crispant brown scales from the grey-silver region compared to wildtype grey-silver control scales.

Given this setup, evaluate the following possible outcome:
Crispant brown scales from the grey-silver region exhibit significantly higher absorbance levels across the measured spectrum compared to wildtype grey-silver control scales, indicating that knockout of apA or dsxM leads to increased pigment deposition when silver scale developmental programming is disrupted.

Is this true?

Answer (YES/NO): NO